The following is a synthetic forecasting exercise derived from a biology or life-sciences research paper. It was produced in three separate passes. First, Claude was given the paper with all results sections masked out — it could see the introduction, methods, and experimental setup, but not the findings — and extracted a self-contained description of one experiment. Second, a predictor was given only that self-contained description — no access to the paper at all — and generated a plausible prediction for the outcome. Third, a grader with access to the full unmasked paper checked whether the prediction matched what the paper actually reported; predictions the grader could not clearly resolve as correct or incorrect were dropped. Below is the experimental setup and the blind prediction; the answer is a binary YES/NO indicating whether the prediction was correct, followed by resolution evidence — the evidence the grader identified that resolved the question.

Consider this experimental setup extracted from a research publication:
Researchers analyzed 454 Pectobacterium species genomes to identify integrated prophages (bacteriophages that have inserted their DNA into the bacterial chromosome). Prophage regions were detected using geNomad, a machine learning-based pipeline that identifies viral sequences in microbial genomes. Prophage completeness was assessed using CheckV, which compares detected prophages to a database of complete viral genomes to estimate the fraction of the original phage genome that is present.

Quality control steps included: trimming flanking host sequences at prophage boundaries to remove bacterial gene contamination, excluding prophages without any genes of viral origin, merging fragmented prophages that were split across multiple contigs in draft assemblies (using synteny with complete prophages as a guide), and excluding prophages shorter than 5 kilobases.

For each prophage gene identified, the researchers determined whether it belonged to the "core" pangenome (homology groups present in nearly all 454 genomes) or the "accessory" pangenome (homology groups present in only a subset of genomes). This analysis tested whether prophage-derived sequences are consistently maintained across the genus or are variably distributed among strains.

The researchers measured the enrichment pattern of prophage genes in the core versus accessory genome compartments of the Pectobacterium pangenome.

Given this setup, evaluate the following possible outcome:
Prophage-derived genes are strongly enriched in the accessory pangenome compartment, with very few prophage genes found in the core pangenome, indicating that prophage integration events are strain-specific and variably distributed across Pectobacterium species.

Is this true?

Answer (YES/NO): YES